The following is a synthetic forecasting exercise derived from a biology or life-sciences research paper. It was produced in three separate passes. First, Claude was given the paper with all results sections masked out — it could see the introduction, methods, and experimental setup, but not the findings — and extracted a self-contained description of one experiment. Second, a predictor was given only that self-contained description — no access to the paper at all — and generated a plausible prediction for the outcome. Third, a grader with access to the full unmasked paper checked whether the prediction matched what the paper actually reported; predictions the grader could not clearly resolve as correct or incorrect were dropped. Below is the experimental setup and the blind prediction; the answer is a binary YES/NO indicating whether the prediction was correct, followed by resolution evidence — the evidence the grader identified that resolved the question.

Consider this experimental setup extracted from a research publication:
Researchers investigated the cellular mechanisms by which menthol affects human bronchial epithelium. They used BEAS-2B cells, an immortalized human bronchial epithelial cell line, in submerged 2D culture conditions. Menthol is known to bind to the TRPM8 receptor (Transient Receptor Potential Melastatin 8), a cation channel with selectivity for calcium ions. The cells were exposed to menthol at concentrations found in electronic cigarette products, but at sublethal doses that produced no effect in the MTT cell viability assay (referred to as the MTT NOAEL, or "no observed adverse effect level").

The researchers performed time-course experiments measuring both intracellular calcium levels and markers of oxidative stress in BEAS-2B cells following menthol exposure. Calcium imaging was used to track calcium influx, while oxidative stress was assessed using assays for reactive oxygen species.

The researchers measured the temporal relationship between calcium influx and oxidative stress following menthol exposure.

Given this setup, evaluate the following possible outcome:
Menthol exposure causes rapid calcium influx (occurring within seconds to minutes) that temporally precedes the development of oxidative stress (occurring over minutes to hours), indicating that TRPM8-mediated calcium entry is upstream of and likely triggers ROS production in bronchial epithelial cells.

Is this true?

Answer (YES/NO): YES